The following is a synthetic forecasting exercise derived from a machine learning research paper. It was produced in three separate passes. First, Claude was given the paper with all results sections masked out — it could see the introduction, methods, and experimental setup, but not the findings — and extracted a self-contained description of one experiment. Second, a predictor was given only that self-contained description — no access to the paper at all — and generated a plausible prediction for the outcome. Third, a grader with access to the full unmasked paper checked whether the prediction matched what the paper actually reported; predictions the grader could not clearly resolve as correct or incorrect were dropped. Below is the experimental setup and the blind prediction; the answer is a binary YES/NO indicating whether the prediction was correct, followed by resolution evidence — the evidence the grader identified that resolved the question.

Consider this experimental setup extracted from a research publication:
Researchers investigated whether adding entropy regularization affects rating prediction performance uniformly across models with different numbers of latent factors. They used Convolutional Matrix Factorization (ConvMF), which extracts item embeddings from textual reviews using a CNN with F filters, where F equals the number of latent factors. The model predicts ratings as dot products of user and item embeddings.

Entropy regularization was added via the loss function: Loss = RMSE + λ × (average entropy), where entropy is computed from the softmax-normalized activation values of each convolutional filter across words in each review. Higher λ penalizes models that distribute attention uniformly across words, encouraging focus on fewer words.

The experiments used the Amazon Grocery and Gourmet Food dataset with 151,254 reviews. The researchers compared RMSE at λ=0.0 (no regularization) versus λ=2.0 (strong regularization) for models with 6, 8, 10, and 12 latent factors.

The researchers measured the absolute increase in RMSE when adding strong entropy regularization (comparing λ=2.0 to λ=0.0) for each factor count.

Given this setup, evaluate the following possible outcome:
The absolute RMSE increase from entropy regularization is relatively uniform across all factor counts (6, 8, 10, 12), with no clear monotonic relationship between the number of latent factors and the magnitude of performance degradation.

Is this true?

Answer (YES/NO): YES